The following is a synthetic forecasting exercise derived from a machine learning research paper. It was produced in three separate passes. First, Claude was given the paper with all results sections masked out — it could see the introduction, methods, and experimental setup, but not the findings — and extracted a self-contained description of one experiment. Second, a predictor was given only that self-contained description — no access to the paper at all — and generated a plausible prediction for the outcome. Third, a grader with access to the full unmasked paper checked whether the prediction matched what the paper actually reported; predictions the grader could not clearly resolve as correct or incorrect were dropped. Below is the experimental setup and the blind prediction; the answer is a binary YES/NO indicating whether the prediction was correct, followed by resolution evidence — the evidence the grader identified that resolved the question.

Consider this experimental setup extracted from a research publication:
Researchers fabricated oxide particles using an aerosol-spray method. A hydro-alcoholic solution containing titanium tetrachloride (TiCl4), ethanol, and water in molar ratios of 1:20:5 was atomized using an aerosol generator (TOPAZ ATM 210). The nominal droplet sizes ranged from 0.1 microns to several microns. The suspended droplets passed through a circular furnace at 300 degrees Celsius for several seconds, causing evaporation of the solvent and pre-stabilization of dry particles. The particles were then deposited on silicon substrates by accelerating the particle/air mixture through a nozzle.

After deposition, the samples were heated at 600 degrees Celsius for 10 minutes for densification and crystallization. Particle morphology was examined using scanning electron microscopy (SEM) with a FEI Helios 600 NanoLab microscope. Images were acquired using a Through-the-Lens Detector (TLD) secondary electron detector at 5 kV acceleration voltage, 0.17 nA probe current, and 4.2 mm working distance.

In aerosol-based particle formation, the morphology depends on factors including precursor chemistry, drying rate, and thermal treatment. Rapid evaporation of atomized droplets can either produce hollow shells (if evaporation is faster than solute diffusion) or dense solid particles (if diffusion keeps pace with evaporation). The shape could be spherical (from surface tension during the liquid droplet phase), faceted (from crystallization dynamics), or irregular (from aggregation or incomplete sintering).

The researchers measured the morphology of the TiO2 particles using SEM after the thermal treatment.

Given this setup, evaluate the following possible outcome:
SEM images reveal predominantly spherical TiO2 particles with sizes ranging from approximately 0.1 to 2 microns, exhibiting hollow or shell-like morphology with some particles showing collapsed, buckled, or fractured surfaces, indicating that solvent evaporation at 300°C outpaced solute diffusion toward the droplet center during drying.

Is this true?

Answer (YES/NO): NO